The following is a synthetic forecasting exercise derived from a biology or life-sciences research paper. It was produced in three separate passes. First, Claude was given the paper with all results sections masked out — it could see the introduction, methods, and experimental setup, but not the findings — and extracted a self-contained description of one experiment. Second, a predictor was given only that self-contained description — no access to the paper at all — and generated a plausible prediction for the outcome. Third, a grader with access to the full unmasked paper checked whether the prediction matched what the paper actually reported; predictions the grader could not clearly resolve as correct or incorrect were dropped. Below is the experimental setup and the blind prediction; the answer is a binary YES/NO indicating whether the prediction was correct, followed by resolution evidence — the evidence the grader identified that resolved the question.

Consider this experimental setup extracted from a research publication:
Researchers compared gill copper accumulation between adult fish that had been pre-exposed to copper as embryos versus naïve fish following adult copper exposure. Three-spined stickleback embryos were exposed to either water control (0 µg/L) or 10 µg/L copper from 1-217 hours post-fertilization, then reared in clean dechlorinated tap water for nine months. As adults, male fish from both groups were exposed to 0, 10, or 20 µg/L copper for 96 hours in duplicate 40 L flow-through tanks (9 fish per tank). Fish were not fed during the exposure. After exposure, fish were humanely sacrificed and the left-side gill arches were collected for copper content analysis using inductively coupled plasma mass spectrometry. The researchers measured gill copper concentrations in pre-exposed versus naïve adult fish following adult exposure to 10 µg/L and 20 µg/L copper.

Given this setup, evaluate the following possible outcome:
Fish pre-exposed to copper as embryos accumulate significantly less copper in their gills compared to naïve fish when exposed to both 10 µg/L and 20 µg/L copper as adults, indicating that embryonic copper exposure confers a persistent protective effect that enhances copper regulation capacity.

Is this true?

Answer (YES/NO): NO